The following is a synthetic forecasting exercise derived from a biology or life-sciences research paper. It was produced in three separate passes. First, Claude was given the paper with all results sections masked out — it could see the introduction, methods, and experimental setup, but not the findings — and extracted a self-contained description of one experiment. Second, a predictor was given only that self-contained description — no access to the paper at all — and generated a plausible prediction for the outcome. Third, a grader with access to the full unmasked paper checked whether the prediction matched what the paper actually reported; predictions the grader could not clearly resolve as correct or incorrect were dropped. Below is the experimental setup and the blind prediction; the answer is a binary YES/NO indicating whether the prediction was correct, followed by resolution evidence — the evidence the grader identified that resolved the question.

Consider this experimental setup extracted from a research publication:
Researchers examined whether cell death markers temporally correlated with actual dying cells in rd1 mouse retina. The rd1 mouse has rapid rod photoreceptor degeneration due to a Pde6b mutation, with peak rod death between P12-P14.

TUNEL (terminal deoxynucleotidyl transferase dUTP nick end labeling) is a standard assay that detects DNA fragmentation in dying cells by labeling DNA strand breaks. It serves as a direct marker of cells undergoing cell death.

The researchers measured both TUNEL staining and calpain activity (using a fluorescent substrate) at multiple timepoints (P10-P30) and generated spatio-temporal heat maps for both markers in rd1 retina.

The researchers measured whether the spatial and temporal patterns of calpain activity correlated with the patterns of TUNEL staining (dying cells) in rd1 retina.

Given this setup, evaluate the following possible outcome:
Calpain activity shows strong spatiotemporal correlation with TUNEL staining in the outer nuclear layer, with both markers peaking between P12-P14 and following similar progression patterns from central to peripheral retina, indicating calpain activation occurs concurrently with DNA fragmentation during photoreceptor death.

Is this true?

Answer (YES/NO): YES